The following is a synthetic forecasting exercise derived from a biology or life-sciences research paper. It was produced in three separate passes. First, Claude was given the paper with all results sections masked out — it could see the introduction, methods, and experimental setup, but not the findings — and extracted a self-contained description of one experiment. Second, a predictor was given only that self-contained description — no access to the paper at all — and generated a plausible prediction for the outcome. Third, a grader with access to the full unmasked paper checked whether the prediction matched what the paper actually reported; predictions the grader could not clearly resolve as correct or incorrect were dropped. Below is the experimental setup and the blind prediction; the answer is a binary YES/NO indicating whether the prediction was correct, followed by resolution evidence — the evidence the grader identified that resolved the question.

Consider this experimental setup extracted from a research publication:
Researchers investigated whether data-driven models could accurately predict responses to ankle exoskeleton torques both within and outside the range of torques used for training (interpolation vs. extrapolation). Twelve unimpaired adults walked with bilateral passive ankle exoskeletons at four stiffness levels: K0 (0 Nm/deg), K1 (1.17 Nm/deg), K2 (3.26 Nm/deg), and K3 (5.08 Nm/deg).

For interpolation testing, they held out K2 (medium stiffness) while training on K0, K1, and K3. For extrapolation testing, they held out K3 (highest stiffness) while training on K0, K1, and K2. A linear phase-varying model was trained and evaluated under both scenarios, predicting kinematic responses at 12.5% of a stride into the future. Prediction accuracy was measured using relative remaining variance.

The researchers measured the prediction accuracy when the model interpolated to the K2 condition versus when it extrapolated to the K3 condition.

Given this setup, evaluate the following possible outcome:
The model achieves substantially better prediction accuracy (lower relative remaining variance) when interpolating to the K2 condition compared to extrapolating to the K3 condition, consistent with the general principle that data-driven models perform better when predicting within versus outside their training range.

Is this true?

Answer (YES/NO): NO